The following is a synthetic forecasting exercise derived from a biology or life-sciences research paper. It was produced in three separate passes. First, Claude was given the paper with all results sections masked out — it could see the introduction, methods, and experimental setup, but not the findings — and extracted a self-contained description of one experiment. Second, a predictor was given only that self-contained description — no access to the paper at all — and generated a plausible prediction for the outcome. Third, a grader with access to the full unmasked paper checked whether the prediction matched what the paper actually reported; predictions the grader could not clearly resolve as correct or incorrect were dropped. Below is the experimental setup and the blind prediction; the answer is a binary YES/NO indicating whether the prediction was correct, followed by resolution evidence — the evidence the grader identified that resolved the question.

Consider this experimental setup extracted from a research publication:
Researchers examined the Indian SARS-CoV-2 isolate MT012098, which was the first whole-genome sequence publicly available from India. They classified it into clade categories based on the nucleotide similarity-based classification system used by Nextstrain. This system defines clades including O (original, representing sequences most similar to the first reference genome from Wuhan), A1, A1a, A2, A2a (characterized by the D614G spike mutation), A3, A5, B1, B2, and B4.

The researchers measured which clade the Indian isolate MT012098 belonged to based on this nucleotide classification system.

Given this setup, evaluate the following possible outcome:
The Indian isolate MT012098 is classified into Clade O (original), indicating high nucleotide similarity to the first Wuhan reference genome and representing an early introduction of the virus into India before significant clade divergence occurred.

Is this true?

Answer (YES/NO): YES